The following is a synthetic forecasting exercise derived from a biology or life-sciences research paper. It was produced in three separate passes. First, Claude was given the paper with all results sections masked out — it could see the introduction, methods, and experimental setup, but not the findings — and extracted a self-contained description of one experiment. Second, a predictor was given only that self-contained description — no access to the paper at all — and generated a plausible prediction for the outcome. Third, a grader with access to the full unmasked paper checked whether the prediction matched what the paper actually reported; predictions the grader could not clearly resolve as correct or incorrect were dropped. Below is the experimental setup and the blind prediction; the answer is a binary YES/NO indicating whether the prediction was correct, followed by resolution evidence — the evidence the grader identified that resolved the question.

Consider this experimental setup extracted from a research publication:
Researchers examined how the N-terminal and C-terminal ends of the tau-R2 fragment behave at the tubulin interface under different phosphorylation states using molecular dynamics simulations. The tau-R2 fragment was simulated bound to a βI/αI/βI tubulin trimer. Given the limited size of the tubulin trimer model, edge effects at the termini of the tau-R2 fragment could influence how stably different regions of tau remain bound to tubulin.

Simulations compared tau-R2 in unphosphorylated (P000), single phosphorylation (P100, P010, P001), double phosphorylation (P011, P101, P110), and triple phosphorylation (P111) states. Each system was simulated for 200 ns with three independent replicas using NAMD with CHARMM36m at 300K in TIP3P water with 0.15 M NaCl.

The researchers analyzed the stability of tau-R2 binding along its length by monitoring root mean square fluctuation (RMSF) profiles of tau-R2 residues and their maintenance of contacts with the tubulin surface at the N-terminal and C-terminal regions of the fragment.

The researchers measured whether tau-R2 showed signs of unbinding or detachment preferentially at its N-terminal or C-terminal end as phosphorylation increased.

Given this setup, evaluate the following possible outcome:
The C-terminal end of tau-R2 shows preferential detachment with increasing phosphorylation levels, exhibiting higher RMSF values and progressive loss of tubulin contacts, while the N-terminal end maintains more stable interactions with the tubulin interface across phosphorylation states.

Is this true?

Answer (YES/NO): NO